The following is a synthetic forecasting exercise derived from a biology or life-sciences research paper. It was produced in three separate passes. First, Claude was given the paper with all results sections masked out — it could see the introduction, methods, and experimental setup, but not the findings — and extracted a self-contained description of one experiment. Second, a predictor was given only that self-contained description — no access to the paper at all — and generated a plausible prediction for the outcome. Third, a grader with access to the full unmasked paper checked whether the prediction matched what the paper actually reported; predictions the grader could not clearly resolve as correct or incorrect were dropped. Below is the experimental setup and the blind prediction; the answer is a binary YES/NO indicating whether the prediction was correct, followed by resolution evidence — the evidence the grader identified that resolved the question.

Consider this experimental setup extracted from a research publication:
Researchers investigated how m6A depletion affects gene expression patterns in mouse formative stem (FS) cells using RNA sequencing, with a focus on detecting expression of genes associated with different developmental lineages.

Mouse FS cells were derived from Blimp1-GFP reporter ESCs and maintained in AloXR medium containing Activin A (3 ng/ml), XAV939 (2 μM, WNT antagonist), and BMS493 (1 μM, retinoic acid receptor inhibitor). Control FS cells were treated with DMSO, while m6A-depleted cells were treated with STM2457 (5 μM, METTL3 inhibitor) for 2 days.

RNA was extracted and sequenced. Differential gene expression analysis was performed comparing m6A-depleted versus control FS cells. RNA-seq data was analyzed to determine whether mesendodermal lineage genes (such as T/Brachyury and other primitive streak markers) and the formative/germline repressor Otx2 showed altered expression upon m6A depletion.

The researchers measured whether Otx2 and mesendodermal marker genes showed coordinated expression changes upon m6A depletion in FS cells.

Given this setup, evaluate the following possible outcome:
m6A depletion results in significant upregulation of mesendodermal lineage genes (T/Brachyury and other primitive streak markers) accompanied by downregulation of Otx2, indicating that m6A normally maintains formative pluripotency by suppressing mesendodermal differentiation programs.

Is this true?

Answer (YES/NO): NO